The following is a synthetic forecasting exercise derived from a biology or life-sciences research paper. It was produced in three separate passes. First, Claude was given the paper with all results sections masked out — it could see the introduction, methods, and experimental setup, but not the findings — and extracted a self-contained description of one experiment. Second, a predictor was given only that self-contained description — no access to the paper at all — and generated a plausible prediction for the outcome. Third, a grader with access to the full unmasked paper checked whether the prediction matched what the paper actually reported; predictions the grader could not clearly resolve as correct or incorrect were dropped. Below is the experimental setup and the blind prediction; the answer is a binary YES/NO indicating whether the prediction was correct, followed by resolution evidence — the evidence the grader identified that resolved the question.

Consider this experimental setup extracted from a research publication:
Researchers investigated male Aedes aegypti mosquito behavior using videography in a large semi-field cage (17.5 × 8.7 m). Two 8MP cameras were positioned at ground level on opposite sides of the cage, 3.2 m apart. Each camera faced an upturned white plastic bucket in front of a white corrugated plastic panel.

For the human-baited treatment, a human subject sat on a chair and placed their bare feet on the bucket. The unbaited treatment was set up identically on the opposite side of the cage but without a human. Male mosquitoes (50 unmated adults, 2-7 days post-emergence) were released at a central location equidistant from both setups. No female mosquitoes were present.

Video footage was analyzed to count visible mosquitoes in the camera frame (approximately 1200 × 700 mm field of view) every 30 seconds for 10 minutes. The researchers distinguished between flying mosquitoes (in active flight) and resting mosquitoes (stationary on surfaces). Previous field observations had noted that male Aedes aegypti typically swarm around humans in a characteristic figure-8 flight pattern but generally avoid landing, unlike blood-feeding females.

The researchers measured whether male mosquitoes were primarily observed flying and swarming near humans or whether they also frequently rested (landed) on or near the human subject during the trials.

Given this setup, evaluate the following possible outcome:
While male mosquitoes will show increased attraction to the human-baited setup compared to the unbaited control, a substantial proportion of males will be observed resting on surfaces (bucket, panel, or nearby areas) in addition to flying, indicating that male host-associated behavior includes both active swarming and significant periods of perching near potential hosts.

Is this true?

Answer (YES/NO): NO